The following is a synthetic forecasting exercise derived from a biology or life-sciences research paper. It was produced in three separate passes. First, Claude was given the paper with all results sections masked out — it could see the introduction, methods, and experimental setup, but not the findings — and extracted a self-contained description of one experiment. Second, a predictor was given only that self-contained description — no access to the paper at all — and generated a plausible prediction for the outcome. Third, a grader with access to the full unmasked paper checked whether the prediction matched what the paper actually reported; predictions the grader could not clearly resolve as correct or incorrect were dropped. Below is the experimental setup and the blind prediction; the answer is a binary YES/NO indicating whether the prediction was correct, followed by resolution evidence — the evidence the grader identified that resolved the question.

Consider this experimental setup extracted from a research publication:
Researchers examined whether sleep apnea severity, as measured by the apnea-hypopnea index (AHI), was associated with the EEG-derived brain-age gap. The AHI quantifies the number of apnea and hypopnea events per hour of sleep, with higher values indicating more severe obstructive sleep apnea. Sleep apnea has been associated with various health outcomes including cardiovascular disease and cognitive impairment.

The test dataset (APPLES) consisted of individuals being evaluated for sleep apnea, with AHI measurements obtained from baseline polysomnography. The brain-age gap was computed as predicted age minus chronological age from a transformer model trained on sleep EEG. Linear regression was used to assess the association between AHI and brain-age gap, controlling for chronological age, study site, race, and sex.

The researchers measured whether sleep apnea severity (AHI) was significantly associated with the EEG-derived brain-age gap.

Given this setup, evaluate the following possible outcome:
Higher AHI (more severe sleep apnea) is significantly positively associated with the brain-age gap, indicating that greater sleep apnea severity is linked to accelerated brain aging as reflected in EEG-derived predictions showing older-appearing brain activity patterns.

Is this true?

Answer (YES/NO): NO